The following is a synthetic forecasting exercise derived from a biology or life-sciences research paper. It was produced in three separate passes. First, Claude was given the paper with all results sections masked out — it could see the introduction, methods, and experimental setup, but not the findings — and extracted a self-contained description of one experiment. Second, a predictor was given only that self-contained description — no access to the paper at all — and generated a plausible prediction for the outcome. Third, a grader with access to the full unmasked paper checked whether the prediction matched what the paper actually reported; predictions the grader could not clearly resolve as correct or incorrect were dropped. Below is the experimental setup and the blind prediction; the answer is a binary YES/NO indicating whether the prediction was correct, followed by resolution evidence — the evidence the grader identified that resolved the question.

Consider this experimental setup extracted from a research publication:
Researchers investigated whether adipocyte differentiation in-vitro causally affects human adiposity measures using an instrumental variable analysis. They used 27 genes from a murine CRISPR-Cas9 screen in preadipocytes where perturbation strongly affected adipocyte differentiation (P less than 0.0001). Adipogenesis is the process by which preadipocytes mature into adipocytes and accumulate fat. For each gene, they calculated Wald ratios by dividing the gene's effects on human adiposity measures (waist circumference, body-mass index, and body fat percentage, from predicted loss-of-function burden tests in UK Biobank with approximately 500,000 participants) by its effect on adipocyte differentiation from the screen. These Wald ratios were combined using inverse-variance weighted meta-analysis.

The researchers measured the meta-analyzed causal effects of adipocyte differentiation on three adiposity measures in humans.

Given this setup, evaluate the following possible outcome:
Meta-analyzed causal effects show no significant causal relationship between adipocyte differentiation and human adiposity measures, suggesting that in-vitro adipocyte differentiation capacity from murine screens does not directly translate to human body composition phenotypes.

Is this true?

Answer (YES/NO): NO